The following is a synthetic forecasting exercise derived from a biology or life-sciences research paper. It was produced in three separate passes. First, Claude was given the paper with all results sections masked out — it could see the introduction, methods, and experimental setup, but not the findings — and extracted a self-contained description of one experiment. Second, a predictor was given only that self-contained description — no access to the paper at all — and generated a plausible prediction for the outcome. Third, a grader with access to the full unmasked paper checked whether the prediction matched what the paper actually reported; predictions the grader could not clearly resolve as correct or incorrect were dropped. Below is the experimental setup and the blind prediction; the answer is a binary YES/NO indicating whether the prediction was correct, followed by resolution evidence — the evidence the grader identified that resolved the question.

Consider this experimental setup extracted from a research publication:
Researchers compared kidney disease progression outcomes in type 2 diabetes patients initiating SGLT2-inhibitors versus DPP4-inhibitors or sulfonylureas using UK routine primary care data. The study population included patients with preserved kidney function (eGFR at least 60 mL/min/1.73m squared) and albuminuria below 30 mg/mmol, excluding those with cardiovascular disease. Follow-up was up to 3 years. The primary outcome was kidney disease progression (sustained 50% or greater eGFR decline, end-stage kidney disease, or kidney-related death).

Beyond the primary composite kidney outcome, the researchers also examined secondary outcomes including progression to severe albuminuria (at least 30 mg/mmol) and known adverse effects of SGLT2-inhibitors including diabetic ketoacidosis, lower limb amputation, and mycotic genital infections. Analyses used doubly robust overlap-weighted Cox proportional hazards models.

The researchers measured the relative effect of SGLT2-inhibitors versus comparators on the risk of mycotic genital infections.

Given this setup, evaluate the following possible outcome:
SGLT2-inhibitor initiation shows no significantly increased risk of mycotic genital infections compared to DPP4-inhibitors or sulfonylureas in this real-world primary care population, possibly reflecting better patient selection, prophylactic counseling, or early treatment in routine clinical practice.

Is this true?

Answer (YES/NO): NO